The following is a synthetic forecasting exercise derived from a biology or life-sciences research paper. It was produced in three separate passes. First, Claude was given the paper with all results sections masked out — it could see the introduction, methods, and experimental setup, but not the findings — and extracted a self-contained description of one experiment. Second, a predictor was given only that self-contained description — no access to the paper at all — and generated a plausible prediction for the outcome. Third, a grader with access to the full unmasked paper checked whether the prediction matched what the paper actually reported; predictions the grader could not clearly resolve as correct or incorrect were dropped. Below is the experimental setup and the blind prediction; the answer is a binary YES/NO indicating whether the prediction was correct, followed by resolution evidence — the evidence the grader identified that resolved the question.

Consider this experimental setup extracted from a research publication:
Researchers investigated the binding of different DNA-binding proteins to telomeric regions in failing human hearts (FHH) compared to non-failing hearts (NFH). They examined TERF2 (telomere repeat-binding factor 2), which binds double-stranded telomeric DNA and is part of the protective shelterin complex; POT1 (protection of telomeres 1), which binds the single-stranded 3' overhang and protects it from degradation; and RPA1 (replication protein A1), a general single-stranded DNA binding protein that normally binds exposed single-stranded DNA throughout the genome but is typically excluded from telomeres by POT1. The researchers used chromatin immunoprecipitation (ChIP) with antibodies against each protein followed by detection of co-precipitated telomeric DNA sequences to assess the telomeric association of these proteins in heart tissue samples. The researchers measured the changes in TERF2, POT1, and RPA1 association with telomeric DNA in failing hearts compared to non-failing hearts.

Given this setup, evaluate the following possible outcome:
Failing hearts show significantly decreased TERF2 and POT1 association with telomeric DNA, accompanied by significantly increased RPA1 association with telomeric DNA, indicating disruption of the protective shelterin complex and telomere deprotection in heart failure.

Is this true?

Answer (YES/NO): YES